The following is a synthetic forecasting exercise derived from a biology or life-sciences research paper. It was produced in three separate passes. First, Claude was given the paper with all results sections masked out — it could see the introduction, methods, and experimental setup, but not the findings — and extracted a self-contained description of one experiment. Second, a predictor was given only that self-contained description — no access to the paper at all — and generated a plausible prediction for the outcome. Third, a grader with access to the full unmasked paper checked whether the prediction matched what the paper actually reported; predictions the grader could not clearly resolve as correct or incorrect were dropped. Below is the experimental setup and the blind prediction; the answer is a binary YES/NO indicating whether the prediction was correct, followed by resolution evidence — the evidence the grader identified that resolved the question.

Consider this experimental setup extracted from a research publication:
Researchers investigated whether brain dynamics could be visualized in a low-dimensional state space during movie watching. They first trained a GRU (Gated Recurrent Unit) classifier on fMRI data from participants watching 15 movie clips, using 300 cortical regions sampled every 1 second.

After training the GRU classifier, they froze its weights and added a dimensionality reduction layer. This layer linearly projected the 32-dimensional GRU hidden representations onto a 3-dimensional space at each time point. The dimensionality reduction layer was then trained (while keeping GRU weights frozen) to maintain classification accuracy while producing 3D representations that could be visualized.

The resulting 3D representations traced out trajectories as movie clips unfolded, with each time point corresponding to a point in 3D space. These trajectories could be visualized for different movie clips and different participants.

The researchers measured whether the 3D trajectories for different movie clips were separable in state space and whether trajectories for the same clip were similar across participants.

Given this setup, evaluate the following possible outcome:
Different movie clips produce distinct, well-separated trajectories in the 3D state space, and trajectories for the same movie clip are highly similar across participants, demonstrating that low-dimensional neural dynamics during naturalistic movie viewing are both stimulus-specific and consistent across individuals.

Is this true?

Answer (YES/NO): NO